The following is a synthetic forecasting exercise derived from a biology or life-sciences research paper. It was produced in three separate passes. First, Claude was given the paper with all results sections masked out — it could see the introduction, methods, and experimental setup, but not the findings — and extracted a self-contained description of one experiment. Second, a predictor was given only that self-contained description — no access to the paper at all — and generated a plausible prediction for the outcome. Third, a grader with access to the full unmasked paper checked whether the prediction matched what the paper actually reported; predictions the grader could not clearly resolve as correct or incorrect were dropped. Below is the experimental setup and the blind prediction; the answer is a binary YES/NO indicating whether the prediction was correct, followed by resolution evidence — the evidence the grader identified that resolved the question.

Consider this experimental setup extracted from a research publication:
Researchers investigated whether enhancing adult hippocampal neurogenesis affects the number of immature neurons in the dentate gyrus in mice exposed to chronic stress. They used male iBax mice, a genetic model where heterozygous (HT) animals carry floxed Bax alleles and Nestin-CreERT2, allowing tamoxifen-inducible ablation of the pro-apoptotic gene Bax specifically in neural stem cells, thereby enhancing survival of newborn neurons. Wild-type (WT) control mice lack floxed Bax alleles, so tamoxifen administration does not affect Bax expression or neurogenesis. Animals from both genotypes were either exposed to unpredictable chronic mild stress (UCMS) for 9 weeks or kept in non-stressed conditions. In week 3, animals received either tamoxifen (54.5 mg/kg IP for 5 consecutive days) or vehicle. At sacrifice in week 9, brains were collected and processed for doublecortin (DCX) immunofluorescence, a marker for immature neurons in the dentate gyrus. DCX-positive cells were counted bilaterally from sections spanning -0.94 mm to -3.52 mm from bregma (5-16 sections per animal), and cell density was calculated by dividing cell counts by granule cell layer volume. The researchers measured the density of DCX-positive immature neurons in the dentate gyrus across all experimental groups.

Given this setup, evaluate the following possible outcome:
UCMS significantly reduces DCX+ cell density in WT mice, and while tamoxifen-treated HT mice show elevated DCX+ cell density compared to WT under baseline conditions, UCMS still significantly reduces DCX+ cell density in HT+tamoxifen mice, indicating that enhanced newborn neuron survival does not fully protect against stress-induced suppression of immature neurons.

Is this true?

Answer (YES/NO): NO